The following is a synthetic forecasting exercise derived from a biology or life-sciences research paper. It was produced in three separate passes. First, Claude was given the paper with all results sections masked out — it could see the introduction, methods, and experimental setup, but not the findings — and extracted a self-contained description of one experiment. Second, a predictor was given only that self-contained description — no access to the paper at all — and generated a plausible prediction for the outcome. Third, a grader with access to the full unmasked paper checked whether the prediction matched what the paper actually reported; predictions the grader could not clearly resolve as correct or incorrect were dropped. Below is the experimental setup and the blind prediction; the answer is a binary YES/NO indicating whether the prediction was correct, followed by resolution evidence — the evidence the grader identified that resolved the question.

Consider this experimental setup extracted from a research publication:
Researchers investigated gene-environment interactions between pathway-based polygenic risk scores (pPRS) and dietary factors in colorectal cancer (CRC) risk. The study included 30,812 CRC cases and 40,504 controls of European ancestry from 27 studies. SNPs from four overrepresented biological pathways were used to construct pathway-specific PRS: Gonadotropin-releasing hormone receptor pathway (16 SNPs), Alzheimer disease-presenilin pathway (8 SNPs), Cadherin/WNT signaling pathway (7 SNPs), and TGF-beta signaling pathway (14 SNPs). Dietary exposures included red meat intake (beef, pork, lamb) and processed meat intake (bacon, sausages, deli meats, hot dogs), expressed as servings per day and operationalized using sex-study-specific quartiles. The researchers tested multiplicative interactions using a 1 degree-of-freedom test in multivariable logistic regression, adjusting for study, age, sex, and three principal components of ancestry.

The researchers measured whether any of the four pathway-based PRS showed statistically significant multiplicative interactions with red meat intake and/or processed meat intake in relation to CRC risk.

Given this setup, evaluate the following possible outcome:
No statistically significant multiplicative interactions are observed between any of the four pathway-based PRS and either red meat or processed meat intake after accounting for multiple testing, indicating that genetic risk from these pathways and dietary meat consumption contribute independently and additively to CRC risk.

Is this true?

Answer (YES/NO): NO